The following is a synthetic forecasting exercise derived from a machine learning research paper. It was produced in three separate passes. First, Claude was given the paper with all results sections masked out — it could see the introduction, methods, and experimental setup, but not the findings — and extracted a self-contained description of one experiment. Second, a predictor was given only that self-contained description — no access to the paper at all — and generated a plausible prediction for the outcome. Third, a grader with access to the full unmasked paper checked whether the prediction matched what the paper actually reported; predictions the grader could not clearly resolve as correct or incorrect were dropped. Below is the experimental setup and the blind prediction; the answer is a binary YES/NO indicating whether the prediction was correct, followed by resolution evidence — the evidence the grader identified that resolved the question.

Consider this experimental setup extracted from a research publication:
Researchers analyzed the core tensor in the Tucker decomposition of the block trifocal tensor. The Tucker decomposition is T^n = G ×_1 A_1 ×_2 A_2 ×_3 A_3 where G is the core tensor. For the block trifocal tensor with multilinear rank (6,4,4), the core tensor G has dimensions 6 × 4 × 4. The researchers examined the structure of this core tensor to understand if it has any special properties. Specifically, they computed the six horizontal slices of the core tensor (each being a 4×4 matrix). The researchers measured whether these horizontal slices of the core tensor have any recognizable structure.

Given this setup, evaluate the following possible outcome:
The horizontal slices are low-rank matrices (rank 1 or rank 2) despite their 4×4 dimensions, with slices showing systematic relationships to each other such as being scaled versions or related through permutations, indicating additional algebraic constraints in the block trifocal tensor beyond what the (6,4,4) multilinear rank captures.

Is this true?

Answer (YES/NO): NO